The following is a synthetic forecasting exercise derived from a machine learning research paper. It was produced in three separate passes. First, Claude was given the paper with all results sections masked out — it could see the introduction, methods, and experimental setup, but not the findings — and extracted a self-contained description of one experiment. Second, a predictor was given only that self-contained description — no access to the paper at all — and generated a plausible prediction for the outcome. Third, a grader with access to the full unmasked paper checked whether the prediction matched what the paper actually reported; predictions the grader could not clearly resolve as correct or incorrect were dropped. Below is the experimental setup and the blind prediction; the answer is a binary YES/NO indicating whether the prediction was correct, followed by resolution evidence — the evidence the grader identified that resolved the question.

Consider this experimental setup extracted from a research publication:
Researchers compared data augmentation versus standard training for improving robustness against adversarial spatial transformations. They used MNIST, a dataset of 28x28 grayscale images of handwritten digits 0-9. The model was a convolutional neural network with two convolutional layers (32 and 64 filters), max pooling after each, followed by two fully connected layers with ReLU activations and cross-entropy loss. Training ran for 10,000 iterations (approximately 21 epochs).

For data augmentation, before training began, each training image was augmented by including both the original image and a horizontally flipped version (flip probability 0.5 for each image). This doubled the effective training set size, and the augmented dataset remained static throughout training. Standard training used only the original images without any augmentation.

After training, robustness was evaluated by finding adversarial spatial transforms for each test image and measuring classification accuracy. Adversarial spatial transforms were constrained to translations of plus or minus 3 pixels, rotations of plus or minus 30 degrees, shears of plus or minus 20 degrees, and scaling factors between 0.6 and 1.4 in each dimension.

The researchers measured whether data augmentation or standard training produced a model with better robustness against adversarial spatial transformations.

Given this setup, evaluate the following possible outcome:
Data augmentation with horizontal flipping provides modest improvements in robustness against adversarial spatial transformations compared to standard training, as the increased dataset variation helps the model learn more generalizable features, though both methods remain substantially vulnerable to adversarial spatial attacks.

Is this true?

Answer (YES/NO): NO